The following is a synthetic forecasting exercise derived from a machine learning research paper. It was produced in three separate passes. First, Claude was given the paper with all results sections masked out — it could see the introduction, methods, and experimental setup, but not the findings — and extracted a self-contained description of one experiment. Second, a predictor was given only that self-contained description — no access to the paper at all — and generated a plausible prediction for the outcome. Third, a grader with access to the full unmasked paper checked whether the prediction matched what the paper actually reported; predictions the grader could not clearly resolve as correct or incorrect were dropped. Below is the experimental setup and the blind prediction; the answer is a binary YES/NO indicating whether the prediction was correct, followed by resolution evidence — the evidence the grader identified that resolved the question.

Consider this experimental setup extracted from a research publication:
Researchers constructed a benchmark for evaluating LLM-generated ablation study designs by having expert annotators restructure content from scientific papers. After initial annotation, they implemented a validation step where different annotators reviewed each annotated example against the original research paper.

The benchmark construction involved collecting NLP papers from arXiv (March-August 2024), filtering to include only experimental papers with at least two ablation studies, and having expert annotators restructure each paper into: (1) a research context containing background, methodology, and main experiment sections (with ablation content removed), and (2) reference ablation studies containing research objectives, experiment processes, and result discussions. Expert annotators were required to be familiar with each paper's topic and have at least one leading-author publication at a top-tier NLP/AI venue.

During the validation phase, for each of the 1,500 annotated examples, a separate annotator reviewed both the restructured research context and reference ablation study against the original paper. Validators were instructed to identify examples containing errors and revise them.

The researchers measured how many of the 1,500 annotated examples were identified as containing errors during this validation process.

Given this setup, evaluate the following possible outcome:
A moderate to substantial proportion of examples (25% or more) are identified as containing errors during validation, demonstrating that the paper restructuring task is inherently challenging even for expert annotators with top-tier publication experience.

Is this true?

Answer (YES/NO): NO